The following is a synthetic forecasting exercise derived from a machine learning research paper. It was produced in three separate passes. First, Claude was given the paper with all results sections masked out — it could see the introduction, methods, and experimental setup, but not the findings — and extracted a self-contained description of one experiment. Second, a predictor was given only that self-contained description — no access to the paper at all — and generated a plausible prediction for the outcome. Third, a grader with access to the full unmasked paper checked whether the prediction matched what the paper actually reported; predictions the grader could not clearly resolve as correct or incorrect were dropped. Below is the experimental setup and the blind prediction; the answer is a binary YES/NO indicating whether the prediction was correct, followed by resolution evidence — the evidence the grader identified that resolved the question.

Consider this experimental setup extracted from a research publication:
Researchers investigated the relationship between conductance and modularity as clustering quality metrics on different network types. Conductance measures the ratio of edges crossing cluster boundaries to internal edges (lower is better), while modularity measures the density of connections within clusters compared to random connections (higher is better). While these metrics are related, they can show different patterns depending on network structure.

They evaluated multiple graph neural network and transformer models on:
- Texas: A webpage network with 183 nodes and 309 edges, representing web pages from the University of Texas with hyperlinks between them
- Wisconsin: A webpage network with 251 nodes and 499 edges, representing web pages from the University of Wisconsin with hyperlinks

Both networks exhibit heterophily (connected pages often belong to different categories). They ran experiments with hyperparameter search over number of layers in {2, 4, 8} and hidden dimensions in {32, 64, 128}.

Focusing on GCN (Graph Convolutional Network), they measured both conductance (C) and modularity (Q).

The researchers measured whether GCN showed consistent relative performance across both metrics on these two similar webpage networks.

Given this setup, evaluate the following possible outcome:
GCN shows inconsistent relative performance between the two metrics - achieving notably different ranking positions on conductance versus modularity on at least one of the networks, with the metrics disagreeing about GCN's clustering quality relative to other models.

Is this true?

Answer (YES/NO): NO